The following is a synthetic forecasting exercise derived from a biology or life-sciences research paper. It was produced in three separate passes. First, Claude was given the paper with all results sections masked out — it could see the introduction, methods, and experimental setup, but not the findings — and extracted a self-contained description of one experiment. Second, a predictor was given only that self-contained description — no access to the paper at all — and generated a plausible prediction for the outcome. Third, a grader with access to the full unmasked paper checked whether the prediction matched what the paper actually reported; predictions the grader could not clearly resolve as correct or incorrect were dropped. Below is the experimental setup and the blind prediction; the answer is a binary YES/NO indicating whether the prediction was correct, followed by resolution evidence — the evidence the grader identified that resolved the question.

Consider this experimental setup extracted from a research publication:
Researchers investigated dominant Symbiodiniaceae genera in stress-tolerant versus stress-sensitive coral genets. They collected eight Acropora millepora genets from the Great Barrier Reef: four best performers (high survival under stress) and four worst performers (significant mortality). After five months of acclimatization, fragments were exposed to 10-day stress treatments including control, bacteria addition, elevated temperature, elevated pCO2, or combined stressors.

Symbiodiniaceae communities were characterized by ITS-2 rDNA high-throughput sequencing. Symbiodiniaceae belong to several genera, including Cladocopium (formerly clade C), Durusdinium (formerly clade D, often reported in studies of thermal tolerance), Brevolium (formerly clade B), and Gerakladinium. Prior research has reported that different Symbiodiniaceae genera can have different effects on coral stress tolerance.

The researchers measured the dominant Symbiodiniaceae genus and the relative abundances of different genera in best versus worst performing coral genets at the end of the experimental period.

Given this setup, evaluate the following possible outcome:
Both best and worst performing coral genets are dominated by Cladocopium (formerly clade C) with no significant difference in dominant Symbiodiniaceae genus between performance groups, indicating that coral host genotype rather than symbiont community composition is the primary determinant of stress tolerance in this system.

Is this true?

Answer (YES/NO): NO